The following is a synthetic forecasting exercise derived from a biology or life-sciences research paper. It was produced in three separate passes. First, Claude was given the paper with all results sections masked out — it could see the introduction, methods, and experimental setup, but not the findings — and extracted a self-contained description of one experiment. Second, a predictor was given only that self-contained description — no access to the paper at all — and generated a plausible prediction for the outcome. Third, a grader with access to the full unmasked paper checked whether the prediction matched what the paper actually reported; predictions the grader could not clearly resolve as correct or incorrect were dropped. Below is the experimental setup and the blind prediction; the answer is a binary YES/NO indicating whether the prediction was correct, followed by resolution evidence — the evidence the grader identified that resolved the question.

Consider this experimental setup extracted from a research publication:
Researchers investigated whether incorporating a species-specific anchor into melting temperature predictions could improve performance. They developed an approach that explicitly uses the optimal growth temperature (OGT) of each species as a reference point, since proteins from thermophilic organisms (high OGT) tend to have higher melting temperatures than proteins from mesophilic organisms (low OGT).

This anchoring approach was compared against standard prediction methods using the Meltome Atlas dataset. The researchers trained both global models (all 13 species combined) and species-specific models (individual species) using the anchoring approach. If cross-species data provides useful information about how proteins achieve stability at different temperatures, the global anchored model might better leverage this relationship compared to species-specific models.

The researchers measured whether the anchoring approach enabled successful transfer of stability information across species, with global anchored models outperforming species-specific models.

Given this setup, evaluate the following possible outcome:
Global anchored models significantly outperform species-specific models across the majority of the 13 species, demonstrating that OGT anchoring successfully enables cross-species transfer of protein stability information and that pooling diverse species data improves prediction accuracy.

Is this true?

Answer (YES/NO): NO